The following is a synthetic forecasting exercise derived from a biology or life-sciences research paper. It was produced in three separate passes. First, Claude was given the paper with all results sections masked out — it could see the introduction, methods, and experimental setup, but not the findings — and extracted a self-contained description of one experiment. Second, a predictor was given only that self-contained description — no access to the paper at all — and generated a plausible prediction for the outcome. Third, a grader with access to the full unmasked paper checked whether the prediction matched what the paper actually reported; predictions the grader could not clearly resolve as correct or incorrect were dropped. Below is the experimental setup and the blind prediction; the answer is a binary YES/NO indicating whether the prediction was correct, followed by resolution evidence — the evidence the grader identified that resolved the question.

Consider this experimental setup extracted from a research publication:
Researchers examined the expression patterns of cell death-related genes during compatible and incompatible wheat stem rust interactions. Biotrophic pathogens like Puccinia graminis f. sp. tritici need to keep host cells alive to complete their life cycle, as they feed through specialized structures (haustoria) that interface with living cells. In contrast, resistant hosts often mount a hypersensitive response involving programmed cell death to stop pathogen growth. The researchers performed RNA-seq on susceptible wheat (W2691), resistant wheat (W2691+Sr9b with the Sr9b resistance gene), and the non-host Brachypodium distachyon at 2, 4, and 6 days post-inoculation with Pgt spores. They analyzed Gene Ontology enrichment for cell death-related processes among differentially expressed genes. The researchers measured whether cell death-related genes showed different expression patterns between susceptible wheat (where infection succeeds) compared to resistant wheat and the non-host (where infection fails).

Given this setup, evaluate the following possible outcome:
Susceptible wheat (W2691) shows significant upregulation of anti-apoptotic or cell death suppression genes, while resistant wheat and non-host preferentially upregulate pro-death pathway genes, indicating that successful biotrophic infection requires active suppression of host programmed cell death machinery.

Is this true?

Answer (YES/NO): NO